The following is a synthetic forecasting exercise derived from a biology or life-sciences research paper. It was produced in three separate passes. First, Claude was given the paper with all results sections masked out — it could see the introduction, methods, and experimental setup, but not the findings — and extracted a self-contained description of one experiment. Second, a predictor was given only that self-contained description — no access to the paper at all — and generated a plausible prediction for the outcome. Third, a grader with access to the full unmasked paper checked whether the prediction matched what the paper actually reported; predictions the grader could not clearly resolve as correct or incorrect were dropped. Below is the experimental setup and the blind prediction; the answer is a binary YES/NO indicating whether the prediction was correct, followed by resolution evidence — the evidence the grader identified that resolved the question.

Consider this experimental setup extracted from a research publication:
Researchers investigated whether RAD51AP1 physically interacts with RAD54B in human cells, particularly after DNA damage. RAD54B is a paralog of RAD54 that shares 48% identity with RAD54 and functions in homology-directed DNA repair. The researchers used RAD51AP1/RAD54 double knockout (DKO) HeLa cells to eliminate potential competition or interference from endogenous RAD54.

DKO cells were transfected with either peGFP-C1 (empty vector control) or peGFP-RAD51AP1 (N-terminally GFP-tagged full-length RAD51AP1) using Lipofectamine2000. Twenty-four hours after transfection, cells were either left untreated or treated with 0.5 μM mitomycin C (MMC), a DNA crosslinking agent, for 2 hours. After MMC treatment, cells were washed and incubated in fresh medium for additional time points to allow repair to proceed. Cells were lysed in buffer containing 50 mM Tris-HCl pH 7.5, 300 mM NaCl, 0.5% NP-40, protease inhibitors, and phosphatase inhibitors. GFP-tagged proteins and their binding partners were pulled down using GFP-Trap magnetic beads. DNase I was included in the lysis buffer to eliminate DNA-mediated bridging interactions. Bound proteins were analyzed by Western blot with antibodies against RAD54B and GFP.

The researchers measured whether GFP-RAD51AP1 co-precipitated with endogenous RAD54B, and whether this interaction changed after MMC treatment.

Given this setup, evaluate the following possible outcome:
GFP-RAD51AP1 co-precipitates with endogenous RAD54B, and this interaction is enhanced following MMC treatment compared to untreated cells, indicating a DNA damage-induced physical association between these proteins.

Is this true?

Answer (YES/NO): NO